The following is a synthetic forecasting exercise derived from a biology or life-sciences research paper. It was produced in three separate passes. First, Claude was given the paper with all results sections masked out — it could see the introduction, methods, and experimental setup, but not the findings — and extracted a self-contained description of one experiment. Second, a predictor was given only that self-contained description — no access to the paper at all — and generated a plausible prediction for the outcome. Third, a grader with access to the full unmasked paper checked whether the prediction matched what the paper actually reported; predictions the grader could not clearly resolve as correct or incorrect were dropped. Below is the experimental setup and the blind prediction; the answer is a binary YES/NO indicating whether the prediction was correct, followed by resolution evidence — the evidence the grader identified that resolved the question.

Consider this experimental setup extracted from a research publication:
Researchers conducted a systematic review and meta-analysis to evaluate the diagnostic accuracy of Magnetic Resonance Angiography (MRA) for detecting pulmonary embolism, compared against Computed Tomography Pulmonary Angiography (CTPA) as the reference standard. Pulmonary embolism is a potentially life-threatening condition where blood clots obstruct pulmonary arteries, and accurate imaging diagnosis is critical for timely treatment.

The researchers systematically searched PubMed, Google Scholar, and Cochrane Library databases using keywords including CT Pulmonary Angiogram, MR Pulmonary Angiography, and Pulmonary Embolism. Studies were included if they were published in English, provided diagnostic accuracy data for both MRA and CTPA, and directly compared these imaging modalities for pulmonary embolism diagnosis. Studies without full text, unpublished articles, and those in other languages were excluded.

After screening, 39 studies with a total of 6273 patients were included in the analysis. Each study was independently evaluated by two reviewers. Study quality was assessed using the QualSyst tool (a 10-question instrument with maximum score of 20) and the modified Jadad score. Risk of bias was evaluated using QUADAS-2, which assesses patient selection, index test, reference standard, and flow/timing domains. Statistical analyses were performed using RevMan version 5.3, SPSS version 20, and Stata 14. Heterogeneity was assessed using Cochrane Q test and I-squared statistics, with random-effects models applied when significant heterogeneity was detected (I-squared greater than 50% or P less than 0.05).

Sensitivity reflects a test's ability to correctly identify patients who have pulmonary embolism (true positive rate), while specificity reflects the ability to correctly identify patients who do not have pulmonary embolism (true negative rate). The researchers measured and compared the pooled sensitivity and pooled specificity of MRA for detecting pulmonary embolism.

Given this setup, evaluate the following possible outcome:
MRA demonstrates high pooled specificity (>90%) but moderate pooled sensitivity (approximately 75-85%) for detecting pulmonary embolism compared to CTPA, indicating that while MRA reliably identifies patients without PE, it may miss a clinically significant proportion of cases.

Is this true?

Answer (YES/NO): NO